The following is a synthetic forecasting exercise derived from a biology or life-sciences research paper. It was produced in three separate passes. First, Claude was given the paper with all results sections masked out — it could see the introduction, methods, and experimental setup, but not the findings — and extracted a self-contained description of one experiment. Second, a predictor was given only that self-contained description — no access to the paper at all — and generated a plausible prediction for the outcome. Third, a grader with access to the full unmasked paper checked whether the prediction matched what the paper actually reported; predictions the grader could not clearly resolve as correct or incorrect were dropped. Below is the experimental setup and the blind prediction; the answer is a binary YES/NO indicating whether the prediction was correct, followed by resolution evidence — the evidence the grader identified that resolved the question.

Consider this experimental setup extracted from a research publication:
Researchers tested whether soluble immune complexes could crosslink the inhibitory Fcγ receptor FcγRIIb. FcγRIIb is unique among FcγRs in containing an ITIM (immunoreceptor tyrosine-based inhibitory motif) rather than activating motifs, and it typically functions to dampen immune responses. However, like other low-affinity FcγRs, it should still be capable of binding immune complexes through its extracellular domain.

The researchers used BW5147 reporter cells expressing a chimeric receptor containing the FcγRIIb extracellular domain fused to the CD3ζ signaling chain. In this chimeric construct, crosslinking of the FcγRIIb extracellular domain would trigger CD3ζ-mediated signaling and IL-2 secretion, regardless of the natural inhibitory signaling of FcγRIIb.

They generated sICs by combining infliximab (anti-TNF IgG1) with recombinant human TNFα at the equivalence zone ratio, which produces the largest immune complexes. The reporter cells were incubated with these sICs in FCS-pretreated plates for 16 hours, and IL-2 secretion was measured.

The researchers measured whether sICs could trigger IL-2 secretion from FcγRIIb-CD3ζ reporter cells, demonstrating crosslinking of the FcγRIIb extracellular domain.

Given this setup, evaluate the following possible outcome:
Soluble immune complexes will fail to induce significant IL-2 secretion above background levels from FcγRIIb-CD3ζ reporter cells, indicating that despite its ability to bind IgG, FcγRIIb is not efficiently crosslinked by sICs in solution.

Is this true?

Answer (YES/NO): NO